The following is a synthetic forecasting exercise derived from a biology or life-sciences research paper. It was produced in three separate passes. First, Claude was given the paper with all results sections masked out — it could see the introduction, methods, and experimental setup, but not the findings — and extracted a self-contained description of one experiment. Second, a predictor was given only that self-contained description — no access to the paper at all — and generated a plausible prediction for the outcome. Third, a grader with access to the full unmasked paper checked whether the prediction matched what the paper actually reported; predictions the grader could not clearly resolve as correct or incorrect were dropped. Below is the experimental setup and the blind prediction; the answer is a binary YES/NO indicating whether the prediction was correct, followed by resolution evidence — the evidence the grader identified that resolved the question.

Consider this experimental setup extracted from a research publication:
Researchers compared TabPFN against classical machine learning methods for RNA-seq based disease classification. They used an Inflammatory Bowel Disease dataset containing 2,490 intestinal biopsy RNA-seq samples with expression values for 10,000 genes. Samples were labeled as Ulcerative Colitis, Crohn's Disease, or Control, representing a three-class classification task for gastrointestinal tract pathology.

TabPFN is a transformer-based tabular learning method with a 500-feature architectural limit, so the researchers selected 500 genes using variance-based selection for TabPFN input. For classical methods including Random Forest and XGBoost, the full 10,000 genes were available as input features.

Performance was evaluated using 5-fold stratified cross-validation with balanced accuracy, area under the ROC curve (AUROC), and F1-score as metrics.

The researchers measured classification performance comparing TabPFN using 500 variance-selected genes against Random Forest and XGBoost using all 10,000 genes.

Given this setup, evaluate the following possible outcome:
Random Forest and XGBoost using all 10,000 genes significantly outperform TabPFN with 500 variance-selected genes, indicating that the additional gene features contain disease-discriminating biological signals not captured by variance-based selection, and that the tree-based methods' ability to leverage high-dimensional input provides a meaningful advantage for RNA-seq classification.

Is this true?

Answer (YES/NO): YES